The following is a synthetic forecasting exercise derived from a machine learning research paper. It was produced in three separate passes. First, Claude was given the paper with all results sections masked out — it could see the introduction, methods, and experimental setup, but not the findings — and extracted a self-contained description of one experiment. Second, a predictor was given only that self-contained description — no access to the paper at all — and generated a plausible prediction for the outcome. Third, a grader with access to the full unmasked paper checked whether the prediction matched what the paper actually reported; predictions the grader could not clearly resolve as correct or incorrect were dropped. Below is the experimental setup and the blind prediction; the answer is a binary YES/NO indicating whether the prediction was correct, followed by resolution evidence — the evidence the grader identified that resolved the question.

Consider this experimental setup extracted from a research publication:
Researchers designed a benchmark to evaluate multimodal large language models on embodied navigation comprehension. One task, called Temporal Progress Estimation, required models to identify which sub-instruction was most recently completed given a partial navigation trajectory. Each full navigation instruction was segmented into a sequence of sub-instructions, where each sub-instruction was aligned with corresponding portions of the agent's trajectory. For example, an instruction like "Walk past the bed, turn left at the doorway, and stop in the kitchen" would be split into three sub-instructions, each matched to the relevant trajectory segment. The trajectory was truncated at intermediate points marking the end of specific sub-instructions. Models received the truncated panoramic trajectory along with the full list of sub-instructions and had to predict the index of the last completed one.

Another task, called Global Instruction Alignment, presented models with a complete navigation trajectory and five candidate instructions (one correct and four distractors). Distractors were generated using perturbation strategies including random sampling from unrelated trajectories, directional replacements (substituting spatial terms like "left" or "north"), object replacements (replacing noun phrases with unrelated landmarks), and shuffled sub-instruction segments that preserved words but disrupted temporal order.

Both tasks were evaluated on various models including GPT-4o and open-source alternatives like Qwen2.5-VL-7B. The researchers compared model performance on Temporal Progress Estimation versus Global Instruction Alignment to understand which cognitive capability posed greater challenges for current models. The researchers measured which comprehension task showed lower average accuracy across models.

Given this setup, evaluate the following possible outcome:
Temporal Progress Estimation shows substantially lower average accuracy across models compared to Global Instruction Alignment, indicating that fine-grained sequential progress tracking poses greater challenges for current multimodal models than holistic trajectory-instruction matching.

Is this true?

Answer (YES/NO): YES